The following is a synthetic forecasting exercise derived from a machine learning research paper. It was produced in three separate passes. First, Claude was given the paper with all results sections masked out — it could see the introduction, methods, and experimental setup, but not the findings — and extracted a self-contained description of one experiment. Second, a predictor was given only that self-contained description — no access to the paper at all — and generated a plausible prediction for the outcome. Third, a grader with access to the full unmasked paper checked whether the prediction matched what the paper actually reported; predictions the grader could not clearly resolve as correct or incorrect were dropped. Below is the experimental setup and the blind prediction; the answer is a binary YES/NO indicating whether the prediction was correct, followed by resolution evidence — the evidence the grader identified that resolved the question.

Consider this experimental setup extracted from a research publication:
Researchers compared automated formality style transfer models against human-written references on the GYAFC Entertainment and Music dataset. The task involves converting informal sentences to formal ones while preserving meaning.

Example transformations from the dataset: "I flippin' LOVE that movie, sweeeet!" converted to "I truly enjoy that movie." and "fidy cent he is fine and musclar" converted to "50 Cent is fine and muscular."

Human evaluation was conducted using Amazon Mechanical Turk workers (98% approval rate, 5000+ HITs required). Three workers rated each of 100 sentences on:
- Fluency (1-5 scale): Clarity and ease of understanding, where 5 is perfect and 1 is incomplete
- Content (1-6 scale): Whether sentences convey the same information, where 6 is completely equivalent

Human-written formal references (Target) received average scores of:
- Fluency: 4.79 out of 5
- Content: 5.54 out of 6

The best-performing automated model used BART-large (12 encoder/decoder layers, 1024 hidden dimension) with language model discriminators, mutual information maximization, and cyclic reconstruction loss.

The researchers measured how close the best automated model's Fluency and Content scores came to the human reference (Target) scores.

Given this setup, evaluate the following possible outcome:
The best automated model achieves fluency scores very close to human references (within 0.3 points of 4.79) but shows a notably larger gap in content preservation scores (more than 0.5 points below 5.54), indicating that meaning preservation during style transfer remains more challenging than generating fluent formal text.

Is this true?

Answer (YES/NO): NO